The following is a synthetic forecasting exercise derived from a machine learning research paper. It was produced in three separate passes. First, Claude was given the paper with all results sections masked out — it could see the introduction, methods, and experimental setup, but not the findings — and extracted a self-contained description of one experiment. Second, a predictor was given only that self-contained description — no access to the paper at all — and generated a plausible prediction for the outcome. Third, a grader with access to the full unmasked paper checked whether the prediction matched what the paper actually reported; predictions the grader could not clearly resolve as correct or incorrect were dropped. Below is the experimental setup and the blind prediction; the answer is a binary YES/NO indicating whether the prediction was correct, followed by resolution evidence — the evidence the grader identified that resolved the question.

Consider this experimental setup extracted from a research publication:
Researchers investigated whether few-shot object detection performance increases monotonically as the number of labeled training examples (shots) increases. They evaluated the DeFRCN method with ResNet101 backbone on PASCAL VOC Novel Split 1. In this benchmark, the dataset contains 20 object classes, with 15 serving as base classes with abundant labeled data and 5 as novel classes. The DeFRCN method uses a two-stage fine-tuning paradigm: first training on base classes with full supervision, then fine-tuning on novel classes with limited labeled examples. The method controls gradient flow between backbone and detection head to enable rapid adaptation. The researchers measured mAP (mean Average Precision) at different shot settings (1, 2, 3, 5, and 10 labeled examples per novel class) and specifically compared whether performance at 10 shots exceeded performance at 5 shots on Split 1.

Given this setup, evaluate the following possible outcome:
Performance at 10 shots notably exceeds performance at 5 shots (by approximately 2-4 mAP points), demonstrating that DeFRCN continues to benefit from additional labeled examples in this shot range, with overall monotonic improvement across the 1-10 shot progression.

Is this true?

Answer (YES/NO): NO